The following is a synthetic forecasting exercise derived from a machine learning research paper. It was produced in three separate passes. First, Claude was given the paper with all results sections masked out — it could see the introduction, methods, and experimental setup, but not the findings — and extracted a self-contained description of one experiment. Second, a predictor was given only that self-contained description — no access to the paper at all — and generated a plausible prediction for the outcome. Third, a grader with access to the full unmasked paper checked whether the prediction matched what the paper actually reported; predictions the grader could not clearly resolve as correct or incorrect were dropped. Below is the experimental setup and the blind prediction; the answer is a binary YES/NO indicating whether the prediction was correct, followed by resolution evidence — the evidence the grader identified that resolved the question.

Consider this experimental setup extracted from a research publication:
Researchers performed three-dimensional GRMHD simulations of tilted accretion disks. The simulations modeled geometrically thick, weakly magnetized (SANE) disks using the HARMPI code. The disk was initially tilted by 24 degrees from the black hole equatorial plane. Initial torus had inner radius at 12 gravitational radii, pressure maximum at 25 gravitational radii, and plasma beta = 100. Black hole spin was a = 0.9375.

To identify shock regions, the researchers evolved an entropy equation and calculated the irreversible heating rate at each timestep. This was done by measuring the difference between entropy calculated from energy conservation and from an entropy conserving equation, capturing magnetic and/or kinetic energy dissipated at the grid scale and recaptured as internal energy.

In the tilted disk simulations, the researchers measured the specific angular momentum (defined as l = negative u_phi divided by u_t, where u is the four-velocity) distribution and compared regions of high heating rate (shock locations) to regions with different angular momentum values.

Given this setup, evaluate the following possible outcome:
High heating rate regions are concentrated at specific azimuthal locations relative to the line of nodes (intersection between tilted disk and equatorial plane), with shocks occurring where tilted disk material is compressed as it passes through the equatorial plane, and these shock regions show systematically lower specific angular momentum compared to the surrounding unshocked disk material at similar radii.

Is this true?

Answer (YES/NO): NO